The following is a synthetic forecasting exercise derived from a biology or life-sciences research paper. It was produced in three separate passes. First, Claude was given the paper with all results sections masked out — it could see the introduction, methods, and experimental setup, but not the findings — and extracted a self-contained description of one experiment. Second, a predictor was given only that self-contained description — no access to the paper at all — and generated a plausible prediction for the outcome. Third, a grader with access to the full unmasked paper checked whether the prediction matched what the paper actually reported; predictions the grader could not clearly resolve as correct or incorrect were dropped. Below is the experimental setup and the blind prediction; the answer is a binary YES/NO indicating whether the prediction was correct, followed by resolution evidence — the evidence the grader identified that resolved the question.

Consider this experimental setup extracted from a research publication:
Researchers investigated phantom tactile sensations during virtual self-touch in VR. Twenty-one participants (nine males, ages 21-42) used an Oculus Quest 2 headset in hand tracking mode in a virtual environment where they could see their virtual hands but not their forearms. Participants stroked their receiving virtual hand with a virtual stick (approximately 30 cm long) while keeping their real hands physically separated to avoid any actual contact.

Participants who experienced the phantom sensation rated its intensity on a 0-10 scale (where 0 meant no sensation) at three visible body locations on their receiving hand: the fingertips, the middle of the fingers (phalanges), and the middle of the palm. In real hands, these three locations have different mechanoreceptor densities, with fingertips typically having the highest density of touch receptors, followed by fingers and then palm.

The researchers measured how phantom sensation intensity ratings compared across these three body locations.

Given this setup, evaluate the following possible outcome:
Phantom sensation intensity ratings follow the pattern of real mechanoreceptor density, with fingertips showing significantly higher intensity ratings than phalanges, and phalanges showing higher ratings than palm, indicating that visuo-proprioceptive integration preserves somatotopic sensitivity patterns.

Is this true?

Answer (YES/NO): NO